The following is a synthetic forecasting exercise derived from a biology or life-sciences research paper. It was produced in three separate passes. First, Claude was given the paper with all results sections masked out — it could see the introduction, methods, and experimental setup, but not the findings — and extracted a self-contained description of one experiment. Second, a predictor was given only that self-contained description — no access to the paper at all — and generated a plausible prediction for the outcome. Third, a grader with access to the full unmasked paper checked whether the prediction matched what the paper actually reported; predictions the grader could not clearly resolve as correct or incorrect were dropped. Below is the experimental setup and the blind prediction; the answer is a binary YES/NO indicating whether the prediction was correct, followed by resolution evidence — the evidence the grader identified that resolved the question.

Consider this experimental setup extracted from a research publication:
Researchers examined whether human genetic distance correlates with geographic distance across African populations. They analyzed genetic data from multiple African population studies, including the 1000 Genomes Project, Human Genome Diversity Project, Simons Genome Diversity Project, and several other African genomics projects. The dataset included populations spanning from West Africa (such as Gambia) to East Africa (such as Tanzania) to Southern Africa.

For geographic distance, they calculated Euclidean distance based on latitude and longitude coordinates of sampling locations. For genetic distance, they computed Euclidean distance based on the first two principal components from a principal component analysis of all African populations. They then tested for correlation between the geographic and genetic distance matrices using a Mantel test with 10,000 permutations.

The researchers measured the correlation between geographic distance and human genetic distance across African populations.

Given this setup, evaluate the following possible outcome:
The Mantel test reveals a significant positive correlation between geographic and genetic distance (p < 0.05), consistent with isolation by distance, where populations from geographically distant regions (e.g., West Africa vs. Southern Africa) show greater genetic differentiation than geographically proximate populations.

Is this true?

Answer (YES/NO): YES